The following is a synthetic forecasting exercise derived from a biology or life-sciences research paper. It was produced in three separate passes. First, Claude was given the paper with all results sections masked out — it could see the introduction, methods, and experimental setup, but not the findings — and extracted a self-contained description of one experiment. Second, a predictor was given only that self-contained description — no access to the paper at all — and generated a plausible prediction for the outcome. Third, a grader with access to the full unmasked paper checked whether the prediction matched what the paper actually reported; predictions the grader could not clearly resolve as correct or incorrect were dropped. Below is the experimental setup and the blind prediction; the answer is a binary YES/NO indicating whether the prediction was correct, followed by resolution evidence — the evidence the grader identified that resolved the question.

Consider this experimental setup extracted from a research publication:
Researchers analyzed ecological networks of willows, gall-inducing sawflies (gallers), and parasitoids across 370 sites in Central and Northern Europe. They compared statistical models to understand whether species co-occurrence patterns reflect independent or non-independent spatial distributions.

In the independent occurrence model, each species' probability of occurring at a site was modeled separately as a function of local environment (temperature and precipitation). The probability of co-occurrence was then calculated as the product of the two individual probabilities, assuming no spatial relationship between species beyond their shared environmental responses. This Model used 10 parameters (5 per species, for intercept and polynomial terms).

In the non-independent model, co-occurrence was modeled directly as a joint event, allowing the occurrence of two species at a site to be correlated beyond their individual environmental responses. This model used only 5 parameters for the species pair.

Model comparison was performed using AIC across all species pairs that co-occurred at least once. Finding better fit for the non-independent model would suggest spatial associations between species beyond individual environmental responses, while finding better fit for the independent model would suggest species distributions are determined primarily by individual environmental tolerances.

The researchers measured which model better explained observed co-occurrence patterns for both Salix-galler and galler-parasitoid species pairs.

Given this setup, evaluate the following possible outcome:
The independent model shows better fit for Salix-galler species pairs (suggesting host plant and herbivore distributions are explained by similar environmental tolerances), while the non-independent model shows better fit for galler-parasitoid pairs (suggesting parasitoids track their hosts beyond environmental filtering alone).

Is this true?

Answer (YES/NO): NO